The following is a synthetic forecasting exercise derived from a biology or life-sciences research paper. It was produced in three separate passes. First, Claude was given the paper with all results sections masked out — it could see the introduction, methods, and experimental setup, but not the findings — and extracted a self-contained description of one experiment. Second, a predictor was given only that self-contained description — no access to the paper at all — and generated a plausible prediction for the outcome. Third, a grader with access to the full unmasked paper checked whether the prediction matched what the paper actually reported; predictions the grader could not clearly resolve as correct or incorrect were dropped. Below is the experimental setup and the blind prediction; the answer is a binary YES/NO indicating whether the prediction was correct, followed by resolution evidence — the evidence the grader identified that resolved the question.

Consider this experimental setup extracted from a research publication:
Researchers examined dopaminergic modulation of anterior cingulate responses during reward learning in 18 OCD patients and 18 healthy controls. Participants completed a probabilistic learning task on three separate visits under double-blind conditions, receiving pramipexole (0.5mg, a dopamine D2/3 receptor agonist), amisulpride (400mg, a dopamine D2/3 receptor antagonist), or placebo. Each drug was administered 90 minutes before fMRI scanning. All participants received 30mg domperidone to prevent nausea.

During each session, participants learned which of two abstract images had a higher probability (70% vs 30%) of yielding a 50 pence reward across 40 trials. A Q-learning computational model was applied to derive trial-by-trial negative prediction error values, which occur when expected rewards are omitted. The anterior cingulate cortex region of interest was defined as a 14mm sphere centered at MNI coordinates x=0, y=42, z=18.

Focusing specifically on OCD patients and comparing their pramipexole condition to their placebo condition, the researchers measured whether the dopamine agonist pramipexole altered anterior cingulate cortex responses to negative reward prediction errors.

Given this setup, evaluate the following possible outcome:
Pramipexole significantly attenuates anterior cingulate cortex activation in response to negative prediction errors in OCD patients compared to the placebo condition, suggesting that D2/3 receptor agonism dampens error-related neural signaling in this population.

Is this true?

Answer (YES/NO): YES